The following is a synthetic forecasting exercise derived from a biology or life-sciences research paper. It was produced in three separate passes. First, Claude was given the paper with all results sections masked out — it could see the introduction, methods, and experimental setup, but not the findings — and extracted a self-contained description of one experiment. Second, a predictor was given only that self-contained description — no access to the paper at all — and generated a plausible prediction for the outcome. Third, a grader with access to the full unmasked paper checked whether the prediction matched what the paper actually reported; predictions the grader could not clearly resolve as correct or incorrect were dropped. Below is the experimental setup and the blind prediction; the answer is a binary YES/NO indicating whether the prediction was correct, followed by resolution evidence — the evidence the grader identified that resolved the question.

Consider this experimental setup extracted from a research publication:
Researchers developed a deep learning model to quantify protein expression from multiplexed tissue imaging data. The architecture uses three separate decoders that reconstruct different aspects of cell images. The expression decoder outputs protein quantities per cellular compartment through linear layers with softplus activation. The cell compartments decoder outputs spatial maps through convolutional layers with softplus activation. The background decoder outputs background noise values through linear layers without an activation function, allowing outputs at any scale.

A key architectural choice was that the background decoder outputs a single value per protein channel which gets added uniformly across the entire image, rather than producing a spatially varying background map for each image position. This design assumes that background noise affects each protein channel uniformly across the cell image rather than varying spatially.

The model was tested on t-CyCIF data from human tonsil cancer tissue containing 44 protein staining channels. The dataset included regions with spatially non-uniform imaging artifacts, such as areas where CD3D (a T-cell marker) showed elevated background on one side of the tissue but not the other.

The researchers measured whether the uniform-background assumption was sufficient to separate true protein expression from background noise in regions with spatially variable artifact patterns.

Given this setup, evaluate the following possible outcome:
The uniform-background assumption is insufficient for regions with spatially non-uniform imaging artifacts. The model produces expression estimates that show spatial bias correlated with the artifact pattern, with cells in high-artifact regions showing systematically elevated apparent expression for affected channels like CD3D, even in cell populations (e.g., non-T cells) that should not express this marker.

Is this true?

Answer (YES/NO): NO